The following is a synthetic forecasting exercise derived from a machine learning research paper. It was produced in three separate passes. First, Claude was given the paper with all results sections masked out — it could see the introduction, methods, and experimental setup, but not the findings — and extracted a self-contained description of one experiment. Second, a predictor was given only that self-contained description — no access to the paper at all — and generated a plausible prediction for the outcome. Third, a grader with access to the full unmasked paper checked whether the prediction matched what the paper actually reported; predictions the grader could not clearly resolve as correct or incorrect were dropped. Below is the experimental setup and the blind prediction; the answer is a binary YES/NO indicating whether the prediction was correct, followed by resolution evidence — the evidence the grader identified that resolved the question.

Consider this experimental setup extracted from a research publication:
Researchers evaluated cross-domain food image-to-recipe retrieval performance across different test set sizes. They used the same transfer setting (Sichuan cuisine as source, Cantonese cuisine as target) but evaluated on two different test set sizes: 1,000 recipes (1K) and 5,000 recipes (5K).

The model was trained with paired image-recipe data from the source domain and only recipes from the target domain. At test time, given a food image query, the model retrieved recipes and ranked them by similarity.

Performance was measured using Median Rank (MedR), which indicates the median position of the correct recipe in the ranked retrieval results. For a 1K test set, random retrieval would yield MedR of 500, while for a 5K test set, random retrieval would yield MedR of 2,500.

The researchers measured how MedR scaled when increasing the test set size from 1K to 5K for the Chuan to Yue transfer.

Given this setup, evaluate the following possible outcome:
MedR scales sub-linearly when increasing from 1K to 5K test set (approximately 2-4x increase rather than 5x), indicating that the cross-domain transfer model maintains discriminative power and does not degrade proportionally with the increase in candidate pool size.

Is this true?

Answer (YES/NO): YES